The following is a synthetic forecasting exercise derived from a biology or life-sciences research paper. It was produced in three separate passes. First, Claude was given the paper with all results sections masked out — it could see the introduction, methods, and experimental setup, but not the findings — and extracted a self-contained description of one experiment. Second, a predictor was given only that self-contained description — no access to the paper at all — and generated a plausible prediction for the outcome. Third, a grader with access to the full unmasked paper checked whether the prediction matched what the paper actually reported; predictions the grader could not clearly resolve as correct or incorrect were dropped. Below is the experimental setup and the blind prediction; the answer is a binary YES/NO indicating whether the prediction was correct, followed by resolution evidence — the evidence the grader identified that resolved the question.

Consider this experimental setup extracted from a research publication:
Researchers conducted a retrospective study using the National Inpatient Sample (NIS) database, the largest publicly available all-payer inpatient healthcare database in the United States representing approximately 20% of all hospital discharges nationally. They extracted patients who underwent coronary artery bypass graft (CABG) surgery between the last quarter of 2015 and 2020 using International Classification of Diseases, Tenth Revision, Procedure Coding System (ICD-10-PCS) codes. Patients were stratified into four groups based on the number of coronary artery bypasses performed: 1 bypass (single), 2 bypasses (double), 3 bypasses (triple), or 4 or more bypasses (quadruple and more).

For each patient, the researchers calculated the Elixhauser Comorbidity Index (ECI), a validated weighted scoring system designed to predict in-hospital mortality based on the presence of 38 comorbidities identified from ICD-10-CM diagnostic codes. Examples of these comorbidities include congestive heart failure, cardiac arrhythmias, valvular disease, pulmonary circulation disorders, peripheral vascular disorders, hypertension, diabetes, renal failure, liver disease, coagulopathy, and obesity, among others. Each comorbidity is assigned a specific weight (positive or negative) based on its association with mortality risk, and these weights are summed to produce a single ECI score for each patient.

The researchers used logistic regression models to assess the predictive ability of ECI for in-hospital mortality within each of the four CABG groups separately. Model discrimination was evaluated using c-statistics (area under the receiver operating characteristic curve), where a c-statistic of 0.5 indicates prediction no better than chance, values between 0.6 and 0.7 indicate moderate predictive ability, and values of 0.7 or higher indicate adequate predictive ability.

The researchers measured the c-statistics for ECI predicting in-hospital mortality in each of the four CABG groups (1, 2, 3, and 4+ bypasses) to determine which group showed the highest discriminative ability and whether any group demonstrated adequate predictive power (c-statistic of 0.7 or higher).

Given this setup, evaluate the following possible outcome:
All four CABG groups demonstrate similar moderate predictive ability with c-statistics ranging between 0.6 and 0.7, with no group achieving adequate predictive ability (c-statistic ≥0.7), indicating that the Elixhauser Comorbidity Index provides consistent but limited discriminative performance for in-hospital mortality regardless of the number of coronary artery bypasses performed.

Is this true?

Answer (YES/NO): NO